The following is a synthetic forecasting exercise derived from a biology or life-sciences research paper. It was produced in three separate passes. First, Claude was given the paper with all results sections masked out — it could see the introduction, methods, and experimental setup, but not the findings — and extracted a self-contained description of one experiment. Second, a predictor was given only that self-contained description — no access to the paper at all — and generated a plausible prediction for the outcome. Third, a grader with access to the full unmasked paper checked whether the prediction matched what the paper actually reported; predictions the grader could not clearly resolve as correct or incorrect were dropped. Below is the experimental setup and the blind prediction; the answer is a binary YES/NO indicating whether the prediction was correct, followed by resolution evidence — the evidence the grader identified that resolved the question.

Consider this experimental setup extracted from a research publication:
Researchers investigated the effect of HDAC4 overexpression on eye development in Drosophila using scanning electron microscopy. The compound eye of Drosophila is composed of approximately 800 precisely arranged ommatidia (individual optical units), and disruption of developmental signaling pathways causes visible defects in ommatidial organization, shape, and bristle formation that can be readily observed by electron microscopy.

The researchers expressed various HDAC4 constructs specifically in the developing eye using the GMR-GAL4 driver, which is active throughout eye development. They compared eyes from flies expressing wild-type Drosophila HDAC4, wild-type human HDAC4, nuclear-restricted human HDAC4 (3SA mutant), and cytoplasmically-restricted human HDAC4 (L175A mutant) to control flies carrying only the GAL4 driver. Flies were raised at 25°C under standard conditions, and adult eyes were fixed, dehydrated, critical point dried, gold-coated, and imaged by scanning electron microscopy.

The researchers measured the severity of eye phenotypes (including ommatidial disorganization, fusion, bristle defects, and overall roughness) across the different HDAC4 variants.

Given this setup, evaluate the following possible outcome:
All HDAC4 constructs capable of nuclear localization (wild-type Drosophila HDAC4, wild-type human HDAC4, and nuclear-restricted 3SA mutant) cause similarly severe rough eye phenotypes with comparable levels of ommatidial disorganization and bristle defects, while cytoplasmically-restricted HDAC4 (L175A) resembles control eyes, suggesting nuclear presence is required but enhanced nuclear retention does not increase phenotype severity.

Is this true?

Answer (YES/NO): NO